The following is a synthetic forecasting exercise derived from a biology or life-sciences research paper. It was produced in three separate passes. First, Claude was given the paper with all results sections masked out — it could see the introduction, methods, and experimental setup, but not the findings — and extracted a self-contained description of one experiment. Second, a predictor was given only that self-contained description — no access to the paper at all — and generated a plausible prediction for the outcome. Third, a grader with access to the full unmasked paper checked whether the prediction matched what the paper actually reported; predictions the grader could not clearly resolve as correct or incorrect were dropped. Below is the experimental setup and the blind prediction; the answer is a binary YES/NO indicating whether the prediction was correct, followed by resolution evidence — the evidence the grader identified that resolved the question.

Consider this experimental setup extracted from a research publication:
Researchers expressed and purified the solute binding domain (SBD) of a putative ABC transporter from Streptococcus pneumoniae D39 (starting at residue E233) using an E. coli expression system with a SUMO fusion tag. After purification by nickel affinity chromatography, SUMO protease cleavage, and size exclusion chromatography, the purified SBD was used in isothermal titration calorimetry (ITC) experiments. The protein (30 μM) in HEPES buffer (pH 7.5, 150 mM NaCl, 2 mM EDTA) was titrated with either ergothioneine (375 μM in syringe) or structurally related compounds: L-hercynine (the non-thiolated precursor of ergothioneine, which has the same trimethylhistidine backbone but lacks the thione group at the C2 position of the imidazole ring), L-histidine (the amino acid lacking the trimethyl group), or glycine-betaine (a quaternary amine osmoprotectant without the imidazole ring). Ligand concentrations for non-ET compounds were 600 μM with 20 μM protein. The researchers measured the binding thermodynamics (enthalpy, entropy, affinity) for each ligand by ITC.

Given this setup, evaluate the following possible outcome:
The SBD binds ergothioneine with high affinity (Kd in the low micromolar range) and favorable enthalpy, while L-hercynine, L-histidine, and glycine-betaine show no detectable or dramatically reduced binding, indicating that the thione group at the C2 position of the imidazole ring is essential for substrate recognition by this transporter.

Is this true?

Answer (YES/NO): NO